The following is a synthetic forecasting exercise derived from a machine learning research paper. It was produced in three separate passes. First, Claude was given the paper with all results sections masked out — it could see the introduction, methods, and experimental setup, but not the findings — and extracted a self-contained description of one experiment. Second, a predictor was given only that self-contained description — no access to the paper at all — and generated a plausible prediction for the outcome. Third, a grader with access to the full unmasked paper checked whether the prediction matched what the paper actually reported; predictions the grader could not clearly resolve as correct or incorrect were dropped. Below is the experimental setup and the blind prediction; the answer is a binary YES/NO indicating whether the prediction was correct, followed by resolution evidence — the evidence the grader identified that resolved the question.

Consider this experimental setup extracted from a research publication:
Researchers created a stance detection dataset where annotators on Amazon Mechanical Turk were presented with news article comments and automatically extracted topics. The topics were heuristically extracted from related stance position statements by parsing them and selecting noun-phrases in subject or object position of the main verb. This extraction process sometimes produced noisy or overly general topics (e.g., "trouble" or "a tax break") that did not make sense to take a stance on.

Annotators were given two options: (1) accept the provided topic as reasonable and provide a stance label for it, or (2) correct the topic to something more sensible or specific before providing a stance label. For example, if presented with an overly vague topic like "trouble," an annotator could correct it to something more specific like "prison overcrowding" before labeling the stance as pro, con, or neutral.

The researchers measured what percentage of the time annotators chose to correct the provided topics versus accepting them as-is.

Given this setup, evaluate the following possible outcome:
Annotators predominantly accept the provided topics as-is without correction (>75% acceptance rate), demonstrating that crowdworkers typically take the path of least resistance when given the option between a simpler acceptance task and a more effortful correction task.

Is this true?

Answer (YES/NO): NO